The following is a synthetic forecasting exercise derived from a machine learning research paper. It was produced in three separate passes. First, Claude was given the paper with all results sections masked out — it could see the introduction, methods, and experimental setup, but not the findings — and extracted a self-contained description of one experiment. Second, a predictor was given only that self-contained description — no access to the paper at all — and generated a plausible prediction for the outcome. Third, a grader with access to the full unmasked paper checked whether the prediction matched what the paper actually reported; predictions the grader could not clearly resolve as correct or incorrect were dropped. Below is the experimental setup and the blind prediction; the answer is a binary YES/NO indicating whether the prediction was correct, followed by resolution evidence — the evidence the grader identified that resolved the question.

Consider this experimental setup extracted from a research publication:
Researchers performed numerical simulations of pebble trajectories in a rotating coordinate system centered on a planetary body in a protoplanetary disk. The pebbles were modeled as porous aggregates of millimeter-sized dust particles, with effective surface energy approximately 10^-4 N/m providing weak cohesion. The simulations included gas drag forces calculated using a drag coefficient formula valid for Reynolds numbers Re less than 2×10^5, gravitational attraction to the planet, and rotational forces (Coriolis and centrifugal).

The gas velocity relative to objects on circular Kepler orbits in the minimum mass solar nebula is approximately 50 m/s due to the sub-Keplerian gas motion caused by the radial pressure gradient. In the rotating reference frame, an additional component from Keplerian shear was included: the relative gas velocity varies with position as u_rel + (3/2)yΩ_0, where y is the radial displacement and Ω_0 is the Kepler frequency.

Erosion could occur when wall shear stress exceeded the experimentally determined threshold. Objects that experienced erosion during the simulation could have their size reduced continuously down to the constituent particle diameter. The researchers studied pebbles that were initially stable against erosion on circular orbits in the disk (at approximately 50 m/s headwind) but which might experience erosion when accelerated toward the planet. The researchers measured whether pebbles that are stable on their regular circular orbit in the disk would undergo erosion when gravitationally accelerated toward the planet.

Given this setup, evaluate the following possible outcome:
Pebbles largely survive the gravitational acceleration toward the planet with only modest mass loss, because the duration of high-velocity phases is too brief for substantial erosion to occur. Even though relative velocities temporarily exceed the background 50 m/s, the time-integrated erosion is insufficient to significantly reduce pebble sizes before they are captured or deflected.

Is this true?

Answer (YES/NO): NO